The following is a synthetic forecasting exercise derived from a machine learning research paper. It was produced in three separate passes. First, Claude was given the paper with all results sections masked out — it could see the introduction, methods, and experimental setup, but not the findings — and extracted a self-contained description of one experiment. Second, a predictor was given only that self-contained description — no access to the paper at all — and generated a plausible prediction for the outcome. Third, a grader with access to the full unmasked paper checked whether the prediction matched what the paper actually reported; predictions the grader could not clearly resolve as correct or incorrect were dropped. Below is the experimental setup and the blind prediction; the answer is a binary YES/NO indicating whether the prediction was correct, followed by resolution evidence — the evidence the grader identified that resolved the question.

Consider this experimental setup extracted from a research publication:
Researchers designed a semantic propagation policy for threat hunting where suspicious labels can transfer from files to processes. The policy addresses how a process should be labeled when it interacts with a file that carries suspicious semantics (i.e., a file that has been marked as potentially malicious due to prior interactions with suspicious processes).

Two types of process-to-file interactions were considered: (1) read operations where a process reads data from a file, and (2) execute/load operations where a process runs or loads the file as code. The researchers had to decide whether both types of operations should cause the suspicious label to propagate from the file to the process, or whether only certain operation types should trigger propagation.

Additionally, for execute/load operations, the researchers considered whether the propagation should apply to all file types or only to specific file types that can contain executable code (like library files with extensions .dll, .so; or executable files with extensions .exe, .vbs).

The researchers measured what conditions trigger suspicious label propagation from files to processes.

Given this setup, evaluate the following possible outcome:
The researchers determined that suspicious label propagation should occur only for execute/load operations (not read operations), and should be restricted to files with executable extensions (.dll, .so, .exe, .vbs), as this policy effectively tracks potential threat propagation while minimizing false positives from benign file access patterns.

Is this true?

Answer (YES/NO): NO